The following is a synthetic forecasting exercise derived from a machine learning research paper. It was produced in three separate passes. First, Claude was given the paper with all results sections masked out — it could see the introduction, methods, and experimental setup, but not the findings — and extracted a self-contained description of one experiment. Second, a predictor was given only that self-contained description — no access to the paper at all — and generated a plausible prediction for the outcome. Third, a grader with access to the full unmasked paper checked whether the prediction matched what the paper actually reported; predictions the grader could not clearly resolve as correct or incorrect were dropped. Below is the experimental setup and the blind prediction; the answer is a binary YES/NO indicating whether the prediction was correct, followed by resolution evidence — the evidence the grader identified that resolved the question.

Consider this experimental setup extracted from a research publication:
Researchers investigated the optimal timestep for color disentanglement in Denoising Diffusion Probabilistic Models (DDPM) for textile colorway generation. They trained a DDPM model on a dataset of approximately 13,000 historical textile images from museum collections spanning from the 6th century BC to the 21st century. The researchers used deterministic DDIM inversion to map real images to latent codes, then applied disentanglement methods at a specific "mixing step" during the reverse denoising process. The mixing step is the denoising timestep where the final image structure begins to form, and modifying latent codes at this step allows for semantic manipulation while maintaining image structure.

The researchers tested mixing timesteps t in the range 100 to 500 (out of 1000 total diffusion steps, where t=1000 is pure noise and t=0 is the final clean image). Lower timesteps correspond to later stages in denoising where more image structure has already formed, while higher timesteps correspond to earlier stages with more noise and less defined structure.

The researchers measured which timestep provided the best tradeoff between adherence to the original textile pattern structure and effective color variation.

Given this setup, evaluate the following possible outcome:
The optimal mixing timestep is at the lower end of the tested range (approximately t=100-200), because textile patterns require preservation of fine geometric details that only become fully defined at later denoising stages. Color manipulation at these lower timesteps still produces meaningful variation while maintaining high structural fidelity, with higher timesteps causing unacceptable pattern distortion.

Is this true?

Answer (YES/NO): NO